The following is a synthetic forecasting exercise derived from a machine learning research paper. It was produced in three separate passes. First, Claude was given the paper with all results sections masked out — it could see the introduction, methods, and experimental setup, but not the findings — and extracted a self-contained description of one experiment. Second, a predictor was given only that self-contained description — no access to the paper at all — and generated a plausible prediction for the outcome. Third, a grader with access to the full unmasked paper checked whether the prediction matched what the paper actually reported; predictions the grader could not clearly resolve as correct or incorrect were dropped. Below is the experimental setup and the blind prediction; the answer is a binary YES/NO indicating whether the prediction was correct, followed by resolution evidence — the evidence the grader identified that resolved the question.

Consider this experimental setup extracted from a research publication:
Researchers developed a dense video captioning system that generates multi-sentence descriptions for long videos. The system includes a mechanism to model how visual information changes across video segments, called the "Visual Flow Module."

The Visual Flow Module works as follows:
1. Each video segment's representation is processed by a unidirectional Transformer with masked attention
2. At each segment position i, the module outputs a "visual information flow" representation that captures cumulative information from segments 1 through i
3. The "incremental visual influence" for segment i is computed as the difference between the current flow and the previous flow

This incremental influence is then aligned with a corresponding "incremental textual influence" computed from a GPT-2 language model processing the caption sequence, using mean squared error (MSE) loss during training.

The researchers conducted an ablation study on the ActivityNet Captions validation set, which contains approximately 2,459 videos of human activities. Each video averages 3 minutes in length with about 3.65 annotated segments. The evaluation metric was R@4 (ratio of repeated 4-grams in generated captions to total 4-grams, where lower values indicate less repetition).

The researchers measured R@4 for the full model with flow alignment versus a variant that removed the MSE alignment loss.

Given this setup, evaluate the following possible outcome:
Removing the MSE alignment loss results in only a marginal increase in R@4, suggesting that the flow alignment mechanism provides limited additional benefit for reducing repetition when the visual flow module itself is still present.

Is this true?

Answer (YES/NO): NO